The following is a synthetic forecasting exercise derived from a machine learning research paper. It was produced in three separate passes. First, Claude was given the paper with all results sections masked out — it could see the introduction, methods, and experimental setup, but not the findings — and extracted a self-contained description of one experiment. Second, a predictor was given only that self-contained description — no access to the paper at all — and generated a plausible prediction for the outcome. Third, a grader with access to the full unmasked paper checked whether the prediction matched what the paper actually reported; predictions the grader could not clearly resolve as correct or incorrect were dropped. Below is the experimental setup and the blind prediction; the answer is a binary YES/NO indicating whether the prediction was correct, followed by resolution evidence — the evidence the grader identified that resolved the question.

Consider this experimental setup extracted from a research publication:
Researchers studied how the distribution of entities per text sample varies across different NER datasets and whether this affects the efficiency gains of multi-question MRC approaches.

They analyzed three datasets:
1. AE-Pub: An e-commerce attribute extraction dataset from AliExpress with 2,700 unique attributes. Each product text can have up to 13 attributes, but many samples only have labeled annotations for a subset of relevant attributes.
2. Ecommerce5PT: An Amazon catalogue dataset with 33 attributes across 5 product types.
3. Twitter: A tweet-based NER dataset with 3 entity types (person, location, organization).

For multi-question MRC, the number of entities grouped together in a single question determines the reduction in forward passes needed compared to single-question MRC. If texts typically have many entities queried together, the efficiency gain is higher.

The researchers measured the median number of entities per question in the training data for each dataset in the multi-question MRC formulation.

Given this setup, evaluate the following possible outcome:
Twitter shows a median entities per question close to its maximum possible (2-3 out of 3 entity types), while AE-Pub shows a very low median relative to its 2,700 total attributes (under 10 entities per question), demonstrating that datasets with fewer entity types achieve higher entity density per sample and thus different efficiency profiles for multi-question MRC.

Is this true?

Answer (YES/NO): YES